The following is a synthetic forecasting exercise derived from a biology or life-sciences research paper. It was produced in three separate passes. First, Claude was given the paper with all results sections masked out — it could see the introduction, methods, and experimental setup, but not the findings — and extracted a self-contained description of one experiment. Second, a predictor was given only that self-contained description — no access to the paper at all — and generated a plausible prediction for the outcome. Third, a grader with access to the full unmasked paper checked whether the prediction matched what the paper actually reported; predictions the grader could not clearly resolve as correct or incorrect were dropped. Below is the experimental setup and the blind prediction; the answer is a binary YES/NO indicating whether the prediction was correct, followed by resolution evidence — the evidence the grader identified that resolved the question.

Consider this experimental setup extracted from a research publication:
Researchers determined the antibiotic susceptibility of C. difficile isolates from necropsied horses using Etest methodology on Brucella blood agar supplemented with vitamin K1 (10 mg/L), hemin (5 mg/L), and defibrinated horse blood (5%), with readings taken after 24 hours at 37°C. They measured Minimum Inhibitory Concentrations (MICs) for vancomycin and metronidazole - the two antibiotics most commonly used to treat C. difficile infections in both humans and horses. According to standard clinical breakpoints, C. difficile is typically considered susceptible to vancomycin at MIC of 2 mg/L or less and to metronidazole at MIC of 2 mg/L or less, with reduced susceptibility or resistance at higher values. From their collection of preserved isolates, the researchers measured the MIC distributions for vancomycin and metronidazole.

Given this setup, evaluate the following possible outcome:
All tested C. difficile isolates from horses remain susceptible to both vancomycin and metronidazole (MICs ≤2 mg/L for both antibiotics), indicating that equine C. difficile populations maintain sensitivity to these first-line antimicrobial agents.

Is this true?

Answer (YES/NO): YES